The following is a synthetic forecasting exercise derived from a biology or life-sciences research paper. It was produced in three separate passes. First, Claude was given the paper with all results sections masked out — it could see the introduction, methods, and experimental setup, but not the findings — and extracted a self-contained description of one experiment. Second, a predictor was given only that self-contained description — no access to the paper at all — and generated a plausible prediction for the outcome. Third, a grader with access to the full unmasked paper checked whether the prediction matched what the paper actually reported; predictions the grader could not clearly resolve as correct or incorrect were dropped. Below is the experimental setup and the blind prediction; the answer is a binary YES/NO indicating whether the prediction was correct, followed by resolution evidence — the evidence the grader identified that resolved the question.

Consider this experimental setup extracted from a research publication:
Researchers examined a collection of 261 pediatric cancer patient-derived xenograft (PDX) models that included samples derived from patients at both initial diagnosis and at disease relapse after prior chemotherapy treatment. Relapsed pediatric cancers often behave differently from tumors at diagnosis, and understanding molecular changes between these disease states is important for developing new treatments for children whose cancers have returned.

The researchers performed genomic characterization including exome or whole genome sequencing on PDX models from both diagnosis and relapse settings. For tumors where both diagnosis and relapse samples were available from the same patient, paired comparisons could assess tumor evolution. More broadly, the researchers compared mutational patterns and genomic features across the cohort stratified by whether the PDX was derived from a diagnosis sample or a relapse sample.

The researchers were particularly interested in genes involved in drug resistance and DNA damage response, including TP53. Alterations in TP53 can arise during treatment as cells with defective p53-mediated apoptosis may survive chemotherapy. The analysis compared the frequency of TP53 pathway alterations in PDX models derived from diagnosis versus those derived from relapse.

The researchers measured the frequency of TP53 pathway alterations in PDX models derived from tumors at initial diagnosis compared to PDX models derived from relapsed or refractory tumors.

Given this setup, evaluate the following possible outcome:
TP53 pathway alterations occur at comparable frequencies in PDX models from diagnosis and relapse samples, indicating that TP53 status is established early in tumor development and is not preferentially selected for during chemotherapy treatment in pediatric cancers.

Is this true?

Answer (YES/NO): NO